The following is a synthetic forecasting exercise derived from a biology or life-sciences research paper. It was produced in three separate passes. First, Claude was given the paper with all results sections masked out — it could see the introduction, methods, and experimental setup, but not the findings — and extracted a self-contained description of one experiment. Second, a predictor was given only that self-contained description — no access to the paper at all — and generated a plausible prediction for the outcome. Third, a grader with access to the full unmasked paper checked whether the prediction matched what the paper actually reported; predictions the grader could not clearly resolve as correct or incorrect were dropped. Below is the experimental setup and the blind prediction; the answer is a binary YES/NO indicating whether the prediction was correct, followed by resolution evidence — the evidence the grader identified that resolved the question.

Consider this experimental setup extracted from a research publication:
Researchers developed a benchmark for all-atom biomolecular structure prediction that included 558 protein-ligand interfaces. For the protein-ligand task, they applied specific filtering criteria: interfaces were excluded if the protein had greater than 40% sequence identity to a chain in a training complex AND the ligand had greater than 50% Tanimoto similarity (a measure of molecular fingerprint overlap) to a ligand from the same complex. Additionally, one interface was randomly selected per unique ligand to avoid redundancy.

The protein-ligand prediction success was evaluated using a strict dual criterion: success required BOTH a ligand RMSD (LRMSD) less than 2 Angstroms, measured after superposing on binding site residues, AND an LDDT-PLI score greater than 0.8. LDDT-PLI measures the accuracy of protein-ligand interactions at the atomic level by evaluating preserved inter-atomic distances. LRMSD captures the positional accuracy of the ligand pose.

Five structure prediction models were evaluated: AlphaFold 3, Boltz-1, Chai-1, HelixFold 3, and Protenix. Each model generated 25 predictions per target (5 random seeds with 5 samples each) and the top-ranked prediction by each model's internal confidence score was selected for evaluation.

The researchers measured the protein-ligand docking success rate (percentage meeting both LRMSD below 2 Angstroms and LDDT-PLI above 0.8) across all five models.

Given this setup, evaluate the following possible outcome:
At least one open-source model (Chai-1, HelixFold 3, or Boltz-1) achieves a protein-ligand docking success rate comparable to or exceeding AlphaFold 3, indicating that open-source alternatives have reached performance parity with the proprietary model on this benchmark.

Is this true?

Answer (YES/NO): NO